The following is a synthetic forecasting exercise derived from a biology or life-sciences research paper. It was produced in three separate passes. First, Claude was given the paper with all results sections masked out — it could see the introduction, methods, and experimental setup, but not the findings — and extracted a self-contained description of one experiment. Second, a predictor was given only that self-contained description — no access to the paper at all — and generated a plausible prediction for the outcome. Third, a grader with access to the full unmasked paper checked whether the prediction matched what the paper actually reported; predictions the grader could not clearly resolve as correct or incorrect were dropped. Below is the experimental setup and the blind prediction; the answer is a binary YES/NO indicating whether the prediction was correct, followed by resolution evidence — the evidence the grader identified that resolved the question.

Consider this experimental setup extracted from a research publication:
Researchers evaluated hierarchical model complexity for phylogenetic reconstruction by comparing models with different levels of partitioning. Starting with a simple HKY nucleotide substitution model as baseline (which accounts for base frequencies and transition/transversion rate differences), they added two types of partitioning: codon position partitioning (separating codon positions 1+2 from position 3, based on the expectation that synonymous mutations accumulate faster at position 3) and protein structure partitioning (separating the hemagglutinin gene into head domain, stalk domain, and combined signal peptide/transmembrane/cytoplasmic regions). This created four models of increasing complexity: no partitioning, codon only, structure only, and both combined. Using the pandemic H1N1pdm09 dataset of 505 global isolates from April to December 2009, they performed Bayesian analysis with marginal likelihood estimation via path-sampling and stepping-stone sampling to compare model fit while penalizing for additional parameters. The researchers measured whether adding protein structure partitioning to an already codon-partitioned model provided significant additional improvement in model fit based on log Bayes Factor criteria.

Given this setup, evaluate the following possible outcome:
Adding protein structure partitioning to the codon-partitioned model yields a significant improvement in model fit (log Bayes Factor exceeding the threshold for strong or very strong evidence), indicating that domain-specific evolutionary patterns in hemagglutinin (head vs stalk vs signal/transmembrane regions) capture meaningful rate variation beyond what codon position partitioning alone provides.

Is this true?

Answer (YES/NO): YES